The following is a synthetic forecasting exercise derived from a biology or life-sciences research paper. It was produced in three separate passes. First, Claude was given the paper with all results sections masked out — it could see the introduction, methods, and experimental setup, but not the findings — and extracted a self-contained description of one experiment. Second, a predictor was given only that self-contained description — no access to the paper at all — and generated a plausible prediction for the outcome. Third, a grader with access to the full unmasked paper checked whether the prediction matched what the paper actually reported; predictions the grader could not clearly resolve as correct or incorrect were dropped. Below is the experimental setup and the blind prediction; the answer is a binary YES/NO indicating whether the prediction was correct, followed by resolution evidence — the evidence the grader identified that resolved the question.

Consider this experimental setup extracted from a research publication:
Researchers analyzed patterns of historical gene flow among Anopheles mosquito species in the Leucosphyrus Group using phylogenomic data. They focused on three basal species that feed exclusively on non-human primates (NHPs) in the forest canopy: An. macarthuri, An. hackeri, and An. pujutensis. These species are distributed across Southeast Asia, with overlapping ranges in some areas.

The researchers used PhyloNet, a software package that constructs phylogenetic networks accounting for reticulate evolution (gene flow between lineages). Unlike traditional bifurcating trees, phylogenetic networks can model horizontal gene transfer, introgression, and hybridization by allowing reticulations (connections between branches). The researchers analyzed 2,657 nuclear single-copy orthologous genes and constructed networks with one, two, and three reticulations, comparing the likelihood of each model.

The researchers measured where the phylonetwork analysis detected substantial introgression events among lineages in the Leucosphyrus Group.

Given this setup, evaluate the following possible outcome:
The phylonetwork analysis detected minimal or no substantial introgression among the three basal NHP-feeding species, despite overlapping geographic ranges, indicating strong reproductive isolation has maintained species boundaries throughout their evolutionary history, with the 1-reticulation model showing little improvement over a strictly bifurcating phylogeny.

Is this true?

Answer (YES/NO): NO